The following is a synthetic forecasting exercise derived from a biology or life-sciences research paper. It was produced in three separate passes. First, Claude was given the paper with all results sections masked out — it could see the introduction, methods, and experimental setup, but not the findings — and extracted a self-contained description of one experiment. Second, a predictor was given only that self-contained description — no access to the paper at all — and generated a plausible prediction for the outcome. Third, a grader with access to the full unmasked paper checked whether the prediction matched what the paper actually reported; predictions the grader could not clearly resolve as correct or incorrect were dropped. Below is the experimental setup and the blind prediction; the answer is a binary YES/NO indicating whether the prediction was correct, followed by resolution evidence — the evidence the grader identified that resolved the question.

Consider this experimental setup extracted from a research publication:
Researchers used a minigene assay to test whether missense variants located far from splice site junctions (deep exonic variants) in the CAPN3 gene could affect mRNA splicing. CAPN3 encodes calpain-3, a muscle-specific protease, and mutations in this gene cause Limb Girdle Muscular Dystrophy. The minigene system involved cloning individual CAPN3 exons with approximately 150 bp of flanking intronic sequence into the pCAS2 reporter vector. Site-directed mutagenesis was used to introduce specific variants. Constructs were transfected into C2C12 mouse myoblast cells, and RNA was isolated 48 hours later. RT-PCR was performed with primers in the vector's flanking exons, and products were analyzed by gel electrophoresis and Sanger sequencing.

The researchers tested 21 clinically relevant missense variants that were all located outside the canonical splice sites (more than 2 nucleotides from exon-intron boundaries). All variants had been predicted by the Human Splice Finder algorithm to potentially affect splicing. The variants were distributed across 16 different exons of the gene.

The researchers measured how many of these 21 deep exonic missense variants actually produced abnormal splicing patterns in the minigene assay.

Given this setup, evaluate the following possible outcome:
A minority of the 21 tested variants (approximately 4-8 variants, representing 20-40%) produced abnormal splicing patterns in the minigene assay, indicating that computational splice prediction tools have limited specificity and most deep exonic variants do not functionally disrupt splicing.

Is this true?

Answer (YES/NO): YES